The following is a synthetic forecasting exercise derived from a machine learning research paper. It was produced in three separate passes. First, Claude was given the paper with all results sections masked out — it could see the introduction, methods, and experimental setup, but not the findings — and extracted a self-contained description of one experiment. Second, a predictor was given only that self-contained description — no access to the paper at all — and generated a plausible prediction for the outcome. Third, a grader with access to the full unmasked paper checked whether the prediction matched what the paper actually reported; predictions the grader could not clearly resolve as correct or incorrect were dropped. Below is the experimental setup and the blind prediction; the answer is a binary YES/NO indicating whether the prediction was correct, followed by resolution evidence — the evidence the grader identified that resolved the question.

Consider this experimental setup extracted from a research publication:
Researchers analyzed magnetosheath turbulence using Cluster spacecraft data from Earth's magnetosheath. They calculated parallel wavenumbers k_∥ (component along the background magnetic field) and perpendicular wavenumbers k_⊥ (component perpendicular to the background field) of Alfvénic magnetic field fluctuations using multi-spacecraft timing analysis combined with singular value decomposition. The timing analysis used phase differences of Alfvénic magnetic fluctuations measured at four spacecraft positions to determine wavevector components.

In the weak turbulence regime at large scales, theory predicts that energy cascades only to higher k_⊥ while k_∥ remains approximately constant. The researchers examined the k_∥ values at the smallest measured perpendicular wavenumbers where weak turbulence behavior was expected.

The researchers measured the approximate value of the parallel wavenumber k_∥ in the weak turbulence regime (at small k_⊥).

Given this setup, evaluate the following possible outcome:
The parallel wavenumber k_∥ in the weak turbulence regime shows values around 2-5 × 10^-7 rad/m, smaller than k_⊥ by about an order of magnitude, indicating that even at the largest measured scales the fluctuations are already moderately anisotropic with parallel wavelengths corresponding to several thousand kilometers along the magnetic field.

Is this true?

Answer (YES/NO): NO